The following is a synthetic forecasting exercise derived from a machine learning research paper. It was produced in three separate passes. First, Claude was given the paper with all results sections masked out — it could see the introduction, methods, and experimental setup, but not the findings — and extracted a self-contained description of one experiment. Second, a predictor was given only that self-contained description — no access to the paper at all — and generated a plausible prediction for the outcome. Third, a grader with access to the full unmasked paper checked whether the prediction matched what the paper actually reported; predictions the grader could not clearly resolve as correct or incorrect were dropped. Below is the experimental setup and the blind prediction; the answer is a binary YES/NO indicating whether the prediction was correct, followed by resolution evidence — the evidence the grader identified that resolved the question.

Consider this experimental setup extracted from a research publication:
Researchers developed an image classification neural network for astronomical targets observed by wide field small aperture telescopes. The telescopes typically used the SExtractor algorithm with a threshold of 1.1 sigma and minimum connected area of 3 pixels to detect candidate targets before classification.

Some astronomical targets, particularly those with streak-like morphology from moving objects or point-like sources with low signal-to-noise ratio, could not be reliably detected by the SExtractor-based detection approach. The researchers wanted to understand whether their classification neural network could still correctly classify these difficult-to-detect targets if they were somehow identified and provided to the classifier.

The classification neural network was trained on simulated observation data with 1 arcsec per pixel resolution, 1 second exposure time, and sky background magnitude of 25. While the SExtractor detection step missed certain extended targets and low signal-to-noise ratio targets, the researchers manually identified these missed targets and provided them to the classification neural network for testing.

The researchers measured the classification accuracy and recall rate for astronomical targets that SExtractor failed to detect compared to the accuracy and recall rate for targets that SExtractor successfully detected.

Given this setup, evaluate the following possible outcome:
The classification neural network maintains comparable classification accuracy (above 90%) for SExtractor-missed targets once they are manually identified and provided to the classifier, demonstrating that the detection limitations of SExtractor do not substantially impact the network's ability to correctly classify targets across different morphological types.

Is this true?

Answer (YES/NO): YES